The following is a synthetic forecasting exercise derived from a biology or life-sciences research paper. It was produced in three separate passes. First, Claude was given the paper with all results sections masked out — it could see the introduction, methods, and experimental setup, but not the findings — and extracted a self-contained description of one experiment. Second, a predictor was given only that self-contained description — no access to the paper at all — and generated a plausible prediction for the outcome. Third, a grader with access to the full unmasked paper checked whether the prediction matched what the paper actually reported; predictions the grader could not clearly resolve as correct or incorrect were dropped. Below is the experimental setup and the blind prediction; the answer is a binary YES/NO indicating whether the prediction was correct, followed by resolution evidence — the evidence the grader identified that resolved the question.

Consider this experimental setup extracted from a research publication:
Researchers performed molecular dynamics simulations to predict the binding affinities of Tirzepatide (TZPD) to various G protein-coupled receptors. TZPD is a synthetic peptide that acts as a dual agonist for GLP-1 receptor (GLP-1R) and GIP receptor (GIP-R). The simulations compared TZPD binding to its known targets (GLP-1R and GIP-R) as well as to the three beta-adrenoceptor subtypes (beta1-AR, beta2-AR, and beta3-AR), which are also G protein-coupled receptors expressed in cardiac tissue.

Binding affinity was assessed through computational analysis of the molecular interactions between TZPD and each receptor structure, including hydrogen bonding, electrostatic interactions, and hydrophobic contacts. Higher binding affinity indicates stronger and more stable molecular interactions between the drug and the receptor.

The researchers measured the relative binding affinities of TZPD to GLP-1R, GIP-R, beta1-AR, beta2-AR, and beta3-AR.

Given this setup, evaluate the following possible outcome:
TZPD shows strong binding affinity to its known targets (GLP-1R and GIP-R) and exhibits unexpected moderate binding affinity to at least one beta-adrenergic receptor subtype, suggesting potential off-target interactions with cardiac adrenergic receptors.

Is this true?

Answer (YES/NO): NO